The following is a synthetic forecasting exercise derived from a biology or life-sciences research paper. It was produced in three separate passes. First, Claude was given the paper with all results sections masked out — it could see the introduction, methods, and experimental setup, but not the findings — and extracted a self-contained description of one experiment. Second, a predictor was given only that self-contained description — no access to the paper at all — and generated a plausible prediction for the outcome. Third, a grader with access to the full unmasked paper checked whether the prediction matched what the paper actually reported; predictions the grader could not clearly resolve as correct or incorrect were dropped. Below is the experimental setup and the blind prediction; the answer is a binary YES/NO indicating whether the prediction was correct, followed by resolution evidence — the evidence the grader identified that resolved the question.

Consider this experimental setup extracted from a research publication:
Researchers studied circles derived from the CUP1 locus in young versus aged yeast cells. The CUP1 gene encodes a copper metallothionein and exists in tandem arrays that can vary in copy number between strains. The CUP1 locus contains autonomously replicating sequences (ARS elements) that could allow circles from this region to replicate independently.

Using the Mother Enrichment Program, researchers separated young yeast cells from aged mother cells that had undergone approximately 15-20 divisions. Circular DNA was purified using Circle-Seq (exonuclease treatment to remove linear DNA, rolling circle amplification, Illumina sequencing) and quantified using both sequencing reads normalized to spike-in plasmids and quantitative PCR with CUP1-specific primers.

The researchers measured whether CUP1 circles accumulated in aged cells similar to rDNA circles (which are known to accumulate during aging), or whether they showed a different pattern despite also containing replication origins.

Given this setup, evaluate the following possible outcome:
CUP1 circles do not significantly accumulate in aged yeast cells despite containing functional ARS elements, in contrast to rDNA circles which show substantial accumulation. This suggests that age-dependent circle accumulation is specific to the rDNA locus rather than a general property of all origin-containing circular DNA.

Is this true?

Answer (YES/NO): YES